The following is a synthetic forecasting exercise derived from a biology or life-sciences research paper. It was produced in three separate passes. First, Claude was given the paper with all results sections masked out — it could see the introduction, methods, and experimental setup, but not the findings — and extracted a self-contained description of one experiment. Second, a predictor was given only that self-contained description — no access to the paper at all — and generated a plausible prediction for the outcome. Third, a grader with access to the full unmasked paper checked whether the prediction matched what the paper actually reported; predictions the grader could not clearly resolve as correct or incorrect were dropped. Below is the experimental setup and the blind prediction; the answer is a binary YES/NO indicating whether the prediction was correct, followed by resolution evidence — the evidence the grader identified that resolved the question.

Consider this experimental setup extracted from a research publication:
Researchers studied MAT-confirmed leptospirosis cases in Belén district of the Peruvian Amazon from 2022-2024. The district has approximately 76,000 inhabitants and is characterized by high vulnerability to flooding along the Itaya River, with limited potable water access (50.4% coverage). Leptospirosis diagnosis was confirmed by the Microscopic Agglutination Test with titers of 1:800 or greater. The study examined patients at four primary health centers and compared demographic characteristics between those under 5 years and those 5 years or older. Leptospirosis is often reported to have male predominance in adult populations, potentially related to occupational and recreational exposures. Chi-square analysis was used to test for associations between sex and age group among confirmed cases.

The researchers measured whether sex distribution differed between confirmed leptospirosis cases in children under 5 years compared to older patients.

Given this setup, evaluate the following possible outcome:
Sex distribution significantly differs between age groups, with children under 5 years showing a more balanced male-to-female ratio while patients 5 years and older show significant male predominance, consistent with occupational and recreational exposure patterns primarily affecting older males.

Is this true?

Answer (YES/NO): NO